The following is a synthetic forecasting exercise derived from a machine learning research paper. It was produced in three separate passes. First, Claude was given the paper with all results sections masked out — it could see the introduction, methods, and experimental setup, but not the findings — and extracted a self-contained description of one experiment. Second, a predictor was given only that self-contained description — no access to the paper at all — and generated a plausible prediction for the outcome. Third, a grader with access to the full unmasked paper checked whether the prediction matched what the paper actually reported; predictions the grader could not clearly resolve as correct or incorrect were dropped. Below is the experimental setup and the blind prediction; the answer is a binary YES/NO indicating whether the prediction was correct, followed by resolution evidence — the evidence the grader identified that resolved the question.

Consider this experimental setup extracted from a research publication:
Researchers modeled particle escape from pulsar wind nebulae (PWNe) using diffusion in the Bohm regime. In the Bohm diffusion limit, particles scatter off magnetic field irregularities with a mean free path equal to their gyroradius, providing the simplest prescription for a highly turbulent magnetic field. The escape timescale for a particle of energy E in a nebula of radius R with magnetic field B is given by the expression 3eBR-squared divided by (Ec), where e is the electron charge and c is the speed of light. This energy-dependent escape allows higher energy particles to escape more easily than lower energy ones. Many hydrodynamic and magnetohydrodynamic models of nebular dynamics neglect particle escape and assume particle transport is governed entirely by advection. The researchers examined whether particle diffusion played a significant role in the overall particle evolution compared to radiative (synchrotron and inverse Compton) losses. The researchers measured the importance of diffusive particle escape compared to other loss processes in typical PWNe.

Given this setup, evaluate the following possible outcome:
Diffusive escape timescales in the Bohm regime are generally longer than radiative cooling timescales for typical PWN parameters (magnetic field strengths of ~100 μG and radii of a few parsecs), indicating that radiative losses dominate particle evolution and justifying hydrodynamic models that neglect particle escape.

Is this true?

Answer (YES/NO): YES